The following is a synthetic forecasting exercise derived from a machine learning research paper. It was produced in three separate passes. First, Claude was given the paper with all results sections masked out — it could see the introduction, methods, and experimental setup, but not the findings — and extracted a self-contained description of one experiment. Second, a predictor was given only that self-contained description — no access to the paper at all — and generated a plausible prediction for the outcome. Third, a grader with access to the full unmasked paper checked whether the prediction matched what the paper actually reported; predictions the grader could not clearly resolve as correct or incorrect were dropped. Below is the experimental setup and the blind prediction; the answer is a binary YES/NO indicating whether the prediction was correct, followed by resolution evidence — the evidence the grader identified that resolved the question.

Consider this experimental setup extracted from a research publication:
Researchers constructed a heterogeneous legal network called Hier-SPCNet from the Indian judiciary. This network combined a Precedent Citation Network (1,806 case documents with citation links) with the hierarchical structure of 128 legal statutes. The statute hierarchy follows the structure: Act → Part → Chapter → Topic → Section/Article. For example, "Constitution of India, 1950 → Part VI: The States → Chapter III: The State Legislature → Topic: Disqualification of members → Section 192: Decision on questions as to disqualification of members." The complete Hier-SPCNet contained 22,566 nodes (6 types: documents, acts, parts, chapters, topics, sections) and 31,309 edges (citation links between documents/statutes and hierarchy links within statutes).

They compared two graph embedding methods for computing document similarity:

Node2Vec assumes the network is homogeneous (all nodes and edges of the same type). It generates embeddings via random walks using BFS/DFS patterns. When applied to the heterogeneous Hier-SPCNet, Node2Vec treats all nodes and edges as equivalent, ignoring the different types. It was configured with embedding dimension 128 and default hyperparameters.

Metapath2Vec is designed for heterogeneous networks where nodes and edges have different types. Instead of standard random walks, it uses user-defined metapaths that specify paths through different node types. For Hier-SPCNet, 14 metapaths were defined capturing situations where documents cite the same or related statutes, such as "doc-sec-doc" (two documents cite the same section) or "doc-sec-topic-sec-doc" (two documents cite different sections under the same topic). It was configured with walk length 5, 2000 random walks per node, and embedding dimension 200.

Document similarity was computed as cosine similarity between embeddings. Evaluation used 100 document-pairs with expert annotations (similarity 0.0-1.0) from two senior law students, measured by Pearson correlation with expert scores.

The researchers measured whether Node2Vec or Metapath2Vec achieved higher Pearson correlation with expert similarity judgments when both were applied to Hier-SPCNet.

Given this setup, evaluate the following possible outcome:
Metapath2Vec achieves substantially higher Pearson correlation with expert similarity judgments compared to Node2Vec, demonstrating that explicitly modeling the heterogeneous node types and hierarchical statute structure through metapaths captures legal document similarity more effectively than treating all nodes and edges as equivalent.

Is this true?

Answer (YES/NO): YES